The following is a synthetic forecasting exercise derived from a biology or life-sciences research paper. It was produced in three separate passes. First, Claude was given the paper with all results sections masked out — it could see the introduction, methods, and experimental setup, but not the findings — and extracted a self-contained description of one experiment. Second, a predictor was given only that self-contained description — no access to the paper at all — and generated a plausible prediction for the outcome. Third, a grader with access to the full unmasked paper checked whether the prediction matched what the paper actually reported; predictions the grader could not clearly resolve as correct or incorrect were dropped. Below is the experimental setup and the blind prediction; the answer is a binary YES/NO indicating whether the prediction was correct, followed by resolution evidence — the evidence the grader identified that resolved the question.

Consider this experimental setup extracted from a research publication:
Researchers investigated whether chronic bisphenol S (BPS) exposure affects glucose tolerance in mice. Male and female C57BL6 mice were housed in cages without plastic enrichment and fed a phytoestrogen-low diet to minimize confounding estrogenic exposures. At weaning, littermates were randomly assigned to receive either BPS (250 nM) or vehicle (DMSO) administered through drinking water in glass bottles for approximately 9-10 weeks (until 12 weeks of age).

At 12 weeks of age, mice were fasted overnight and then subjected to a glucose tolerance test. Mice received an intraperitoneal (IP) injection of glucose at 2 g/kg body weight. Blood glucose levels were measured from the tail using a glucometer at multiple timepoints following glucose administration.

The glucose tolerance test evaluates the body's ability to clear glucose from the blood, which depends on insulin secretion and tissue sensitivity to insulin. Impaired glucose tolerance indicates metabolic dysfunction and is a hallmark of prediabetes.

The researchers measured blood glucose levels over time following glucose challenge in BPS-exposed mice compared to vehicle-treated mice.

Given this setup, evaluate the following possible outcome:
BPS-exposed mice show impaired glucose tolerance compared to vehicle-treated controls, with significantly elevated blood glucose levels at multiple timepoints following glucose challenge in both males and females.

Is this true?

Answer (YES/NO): NO